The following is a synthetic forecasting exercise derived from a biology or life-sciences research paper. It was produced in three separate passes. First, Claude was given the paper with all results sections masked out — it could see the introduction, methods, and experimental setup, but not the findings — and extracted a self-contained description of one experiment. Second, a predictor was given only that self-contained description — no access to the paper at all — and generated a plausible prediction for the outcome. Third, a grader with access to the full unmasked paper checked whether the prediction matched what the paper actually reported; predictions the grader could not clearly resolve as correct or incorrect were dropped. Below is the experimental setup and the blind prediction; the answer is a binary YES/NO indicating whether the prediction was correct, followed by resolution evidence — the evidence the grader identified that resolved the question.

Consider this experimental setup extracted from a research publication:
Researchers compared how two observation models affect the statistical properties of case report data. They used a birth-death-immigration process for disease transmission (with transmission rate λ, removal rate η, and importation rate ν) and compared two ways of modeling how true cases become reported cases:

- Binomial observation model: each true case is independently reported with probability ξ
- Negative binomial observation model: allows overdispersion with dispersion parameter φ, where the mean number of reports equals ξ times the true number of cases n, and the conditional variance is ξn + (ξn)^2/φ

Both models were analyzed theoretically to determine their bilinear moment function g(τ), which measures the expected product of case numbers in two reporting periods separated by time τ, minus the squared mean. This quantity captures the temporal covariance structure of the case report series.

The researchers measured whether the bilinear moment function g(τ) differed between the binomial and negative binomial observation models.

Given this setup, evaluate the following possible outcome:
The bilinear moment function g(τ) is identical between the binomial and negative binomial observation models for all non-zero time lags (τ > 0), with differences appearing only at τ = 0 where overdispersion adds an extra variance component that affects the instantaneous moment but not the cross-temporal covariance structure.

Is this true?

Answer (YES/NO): NO